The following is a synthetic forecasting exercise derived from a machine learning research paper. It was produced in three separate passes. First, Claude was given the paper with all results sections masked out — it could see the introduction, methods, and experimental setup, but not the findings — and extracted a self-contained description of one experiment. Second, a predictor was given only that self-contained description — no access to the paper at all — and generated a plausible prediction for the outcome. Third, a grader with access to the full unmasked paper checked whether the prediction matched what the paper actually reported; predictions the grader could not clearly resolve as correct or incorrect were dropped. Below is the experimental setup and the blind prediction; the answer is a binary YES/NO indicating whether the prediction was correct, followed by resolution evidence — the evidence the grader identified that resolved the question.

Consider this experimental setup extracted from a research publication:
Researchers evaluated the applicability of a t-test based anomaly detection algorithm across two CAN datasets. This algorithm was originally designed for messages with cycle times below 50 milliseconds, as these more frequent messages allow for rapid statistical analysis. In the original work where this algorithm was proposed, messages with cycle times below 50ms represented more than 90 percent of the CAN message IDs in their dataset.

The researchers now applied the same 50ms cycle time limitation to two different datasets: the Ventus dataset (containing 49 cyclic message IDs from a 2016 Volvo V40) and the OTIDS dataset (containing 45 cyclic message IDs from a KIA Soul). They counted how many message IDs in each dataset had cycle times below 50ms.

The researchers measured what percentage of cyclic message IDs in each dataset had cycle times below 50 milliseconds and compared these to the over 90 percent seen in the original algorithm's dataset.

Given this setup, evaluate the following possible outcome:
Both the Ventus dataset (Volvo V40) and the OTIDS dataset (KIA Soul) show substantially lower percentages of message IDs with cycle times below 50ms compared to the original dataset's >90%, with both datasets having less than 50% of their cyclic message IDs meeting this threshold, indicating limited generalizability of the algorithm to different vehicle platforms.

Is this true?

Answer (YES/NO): NO